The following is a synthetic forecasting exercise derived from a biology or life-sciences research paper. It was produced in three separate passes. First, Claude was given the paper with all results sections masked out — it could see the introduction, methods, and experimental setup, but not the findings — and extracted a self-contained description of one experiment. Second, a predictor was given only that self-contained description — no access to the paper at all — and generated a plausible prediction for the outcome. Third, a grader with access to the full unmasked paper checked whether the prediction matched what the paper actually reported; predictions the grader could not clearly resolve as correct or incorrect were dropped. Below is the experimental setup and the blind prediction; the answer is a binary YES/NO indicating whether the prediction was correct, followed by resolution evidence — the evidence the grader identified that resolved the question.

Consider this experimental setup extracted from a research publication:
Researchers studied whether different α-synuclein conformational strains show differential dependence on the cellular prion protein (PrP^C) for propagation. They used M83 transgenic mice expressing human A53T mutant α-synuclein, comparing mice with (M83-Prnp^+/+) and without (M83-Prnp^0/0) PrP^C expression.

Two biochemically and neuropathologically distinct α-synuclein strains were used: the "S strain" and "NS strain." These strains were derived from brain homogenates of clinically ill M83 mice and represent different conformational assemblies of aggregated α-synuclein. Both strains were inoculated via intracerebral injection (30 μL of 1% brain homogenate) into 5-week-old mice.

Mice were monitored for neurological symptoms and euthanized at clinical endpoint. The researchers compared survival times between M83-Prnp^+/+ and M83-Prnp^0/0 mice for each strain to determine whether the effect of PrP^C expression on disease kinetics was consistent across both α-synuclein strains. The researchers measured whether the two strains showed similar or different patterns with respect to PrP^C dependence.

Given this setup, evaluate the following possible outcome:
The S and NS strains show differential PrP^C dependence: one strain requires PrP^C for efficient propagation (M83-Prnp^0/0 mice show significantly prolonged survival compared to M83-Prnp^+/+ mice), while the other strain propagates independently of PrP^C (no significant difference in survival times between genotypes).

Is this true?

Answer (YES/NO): YES